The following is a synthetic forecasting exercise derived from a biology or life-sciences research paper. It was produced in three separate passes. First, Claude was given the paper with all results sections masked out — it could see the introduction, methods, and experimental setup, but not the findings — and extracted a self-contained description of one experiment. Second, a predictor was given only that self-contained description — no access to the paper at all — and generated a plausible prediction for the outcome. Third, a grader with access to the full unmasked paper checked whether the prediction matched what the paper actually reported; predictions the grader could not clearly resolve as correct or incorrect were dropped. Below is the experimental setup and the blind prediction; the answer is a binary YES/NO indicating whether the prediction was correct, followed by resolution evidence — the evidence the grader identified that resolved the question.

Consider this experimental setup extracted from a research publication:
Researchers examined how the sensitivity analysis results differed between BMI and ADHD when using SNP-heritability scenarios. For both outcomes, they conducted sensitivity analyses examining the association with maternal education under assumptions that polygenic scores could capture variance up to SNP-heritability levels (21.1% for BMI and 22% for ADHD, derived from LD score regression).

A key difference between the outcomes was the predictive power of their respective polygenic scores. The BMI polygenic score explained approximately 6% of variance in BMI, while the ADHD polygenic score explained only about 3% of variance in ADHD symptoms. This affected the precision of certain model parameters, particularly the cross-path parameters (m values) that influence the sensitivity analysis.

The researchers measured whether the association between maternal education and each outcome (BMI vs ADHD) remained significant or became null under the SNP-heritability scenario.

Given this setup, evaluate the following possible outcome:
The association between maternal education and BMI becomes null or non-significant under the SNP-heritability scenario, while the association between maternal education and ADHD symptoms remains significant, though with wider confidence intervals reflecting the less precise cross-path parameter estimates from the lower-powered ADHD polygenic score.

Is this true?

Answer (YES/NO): NO